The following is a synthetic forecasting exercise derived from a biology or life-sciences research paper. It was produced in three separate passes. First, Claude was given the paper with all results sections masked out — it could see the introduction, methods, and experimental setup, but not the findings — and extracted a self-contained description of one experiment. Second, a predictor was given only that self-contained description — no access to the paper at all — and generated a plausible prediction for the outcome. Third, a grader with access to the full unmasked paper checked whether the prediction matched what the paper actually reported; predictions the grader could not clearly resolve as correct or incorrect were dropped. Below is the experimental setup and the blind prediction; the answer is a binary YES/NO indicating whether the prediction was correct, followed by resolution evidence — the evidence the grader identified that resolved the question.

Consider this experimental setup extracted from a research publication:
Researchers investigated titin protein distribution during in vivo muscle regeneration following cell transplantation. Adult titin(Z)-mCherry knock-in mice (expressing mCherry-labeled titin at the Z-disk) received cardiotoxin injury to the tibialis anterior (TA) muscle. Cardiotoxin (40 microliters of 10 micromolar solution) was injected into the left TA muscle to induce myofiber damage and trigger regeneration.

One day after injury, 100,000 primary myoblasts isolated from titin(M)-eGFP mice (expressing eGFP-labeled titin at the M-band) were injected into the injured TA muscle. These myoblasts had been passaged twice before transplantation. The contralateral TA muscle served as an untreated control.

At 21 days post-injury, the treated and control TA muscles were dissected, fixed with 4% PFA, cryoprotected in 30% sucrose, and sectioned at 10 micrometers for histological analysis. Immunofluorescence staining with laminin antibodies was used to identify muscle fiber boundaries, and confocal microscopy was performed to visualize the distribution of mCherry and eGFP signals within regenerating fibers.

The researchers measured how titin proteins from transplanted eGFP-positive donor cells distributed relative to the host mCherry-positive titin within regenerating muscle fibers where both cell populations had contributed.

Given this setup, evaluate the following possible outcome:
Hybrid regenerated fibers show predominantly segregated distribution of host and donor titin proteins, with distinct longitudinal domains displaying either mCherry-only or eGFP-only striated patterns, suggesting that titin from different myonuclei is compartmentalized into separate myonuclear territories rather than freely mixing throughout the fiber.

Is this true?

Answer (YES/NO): YES